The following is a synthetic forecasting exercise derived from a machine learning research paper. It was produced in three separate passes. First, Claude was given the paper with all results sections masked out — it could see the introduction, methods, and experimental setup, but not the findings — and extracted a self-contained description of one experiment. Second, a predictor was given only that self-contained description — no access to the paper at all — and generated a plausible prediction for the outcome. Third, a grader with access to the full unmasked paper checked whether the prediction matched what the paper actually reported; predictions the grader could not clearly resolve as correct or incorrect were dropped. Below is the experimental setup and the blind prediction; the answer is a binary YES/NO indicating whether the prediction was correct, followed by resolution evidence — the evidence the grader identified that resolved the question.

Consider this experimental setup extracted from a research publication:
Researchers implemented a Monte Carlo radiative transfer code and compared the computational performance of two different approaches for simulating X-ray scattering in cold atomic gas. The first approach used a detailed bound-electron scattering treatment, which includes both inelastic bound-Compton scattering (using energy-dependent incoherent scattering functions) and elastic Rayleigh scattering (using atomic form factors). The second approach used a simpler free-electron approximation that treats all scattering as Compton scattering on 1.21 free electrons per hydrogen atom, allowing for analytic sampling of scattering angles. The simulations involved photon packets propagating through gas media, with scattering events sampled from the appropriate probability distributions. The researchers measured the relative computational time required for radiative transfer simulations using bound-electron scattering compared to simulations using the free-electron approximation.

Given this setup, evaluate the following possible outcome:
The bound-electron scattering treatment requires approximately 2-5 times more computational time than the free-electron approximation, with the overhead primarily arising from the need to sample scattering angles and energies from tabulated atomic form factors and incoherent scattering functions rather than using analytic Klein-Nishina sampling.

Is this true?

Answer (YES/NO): YES